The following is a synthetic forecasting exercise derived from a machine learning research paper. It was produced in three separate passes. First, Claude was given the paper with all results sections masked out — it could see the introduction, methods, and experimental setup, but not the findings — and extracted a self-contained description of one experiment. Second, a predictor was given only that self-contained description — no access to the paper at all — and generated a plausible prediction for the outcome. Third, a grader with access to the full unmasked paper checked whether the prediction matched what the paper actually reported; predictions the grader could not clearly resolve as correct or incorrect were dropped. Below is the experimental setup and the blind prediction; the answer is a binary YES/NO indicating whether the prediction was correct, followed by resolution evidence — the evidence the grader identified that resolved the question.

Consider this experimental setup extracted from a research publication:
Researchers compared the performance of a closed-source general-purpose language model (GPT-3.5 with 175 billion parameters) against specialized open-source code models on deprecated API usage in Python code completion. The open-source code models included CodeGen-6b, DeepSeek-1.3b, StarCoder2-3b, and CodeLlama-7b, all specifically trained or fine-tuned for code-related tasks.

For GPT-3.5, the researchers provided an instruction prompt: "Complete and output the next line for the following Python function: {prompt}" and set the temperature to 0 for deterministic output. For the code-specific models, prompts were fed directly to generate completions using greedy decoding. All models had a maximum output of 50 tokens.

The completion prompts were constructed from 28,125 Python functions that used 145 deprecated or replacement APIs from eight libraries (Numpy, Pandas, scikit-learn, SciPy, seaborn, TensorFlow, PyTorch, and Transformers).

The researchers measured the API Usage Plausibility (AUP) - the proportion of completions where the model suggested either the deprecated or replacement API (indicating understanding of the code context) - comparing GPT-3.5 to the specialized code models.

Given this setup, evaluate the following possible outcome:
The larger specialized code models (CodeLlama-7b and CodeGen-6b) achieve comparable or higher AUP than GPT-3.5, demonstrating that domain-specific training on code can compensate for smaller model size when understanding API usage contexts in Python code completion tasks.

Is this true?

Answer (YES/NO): YES